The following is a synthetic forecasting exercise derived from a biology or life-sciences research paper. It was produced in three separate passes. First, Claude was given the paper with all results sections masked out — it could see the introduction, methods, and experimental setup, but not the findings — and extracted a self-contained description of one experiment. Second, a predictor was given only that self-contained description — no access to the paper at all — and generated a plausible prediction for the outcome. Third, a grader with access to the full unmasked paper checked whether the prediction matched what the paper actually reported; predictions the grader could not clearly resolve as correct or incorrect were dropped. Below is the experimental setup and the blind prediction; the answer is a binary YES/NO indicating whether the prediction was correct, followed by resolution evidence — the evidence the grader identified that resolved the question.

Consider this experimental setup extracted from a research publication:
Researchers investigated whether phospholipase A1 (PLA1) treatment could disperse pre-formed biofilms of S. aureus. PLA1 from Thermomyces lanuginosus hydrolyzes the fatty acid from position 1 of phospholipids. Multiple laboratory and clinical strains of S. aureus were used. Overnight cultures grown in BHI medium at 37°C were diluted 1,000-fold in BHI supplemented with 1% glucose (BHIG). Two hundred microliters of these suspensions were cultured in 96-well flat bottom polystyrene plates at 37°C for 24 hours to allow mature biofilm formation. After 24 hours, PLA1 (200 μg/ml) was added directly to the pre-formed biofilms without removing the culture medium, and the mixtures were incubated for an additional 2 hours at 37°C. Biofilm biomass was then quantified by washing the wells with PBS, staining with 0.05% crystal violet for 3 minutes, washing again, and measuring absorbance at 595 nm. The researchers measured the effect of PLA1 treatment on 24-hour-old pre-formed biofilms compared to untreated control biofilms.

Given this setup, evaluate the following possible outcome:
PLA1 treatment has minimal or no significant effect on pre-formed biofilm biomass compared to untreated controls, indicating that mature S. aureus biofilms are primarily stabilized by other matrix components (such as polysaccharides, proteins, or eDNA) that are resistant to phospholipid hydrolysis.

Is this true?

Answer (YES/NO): NO